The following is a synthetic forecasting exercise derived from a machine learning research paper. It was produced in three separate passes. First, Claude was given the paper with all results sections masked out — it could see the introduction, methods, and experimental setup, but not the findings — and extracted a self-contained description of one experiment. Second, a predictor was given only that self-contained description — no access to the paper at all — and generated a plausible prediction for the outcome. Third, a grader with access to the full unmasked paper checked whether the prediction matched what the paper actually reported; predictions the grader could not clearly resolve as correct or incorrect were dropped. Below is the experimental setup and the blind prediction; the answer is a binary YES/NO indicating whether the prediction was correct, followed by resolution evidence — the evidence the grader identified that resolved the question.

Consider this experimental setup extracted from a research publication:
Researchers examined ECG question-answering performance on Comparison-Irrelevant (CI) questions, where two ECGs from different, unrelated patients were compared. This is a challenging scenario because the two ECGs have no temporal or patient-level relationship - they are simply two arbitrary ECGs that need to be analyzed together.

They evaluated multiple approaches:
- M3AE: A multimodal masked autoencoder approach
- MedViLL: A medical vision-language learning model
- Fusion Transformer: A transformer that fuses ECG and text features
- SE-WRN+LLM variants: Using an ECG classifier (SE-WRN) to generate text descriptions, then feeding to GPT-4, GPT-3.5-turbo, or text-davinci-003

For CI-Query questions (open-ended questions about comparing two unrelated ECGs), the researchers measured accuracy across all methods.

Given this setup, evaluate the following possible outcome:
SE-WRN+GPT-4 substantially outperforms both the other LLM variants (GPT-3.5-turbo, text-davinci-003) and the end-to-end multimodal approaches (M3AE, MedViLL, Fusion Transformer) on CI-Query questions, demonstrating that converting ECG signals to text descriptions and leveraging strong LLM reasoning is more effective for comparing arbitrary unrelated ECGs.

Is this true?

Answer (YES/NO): NO